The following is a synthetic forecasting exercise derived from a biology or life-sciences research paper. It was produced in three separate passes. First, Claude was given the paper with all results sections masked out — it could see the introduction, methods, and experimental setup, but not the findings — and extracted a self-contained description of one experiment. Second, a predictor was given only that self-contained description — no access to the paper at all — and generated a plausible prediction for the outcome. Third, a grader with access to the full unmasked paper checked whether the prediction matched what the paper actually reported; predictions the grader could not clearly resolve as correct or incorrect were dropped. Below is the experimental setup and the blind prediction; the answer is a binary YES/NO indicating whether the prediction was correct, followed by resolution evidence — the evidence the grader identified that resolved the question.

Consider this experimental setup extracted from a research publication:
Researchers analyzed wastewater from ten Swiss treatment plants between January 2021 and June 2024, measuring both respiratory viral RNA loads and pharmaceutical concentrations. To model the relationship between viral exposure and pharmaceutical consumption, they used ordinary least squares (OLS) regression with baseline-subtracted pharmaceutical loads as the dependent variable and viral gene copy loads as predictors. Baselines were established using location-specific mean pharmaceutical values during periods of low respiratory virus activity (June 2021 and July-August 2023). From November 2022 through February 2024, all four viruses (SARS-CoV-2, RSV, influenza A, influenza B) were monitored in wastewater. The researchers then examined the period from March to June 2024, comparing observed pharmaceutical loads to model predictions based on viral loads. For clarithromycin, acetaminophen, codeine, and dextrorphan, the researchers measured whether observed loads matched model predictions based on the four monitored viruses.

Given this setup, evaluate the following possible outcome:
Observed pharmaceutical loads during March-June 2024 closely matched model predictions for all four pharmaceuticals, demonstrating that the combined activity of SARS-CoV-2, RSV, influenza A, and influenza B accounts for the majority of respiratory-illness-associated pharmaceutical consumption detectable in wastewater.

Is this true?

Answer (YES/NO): NO